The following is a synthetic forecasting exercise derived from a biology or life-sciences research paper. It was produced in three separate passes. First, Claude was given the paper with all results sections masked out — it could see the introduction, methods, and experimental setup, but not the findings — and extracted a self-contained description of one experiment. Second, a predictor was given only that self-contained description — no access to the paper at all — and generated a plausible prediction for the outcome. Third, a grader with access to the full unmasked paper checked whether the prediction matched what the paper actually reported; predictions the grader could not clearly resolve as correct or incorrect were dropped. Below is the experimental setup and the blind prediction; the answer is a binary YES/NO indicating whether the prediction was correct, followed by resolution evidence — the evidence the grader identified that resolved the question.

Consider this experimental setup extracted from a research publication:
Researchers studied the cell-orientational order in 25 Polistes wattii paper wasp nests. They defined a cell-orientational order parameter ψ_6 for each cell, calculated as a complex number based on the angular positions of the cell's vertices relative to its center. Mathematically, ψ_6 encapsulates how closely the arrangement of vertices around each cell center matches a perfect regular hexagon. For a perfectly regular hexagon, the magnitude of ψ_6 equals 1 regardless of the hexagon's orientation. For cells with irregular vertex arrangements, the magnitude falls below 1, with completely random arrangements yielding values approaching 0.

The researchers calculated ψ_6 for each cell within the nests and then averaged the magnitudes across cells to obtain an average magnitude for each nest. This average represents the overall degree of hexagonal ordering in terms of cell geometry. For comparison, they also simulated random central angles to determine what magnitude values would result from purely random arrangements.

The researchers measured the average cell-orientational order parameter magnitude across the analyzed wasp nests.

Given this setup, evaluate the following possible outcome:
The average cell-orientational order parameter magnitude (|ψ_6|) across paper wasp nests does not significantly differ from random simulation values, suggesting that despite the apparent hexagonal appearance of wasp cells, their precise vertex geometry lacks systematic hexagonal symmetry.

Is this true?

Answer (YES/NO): NO